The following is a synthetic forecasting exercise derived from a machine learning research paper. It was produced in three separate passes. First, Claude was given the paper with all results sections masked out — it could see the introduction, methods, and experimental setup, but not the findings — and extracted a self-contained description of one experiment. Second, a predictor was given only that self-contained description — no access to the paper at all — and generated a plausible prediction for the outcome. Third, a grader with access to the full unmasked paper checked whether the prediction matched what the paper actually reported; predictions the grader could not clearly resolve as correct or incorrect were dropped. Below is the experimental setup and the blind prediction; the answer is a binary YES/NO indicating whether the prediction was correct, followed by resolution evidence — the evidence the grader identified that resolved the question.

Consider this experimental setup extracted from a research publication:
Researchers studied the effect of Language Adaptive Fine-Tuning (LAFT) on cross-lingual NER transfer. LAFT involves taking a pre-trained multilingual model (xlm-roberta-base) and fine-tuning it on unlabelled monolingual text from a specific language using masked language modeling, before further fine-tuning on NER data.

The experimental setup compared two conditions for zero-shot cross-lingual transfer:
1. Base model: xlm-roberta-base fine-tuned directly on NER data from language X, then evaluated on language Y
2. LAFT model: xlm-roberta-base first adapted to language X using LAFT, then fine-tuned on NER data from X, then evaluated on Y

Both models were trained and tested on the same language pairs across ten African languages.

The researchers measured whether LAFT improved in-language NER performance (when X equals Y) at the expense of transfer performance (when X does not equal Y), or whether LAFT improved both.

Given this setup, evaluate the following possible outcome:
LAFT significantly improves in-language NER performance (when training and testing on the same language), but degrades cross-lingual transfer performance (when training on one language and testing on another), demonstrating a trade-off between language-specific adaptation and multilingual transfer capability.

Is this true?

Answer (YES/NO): NO